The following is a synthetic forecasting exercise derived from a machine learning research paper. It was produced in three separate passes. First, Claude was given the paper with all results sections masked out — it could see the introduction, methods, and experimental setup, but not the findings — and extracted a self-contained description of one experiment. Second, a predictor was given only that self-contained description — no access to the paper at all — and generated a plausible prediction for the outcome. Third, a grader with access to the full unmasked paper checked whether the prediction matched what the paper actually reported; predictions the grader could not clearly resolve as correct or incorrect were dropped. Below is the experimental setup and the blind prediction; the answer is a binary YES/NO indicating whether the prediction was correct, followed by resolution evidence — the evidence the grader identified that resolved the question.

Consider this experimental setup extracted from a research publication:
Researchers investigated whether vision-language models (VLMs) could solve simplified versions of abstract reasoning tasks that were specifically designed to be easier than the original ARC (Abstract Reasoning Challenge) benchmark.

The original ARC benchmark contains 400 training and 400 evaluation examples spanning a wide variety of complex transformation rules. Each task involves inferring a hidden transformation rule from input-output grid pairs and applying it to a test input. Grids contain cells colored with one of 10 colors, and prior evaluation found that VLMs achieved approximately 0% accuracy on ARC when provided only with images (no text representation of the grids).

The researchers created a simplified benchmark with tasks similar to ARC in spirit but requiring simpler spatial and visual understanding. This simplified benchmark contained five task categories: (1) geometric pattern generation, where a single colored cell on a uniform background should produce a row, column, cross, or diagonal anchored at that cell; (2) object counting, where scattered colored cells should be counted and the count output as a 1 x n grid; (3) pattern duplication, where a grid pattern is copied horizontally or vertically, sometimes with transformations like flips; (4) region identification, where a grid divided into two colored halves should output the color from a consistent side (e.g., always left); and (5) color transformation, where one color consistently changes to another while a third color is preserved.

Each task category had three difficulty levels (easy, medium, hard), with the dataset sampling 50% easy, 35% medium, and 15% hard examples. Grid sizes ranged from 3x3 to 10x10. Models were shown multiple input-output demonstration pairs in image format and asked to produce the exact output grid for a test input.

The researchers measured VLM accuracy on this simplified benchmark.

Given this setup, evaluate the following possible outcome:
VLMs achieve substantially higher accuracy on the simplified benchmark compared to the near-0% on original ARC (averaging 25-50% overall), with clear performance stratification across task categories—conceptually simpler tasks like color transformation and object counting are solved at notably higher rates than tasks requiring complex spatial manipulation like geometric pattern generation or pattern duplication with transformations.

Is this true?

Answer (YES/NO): NO